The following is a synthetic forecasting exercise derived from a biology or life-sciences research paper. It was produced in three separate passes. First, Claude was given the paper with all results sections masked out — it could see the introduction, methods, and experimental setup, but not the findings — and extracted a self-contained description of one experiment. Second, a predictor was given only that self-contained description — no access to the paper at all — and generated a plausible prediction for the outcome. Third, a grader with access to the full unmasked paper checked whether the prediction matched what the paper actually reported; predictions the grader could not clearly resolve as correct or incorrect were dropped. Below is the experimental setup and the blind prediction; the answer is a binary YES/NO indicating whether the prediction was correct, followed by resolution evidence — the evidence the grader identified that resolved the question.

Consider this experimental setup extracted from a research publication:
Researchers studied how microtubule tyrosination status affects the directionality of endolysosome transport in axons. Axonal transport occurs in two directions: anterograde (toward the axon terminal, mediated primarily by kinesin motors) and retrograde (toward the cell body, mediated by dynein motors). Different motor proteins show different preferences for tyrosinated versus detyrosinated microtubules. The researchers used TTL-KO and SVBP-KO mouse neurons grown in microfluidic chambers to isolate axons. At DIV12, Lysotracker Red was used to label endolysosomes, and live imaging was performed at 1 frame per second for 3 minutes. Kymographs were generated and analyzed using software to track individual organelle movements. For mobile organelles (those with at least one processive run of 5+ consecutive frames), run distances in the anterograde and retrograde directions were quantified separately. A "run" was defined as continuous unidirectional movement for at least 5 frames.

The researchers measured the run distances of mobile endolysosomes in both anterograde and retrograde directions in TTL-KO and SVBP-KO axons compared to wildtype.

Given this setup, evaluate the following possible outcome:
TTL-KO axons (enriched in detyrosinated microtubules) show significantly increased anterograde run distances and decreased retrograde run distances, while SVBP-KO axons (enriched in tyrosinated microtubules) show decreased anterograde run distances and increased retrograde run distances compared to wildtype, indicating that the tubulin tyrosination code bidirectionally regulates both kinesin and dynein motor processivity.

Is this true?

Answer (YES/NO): NO